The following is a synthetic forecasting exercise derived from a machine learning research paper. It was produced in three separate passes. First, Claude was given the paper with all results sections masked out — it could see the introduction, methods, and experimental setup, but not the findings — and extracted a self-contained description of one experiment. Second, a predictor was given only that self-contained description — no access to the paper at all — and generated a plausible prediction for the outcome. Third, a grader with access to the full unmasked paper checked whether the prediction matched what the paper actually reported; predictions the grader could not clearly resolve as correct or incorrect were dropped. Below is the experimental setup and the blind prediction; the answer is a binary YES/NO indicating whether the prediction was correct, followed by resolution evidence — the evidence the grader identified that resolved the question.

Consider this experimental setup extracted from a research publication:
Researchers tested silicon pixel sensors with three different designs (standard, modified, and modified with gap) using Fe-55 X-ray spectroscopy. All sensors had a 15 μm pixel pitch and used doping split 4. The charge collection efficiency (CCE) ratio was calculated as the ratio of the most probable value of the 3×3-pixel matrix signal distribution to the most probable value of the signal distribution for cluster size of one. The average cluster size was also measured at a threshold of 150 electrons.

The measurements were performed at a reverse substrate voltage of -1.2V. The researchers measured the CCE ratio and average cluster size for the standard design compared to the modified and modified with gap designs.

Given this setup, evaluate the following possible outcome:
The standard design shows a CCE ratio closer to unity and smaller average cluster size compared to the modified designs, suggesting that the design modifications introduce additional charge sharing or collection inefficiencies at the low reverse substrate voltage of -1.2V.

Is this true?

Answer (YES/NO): NO